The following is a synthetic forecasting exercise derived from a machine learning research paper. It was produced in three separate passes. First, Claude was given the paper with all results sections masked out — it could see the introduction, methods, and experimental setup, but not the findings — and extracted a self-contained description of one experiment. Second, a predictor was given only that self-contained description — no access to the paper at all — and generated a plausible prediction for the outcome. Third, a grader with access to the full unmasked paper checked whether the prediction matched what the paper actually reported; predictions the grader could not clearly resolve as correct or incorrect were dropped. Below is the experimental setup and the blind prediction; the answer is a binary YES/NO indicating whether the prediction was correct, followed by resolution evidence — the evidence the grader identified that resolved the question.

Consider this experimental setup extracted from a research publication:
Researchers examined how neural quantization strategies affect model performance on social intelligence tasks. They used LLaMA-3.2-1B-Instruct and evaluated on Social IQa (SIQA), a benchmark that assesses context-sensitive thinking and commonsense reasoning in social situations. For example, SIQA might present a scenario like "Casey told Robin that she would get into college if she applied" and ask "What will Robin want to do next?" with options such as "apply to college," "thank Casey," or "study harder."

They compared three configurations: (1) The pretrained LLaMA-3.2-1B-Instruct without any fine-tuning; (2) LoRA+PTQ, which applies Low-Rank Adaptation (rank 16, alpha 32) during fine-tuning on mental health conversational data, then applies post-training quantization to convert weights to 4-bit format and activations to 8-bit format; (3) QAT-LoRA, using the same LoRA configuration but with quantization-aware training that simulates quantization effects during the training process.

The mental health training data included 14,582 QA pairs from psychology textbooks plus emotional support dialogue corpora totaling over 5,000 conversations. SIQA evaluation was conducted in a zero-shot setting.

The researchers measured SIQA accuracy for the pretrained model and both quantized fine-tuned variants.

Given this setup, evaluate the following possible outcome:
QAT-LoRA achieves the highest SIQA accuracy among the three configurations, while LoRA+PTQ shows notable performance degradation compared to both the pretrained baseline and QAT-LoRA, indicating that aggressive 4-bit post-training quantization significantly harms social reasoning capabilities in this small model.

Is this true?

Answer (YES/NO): NO